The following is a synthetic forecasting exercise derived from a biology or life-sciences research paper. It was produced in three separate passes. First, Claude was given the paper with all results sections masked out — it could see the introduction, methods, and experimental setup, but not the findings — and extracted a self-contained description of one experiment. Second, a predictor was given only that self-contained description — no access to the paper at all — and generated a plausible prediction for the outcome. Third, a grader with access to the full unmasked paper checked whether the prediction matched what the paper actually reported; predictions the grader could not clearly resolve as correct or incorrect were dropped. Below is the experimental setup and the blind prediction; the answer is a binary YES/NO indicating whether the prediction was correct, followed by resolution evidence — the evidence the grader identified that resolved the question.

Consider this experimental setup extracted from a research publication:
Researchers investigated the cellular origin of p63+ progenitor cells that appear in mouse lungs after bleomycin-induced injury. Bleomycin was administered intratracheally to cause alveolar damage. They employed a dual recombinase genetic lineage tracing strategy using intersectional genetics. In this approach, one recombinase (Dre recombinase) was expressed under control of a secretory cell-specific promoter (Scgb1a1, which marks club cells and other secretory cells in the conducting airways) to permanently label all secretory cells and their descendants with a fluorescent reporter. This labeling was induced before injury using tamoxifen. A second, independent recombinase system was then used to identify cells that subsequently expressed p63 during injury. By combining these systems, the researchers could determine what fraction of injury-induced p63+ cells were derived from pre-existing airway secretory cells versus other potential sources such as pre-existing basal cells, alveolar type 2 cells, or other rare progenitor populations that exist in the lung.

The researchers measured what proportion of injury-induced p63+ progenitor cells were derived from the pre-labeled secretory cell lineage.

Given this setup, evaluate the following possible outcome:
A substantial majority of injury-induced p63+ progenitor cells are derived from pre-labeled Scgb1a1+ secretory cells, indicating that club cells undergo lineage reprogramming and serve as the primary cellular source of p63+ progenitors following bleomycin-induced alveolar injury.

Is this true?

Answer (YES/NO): YES